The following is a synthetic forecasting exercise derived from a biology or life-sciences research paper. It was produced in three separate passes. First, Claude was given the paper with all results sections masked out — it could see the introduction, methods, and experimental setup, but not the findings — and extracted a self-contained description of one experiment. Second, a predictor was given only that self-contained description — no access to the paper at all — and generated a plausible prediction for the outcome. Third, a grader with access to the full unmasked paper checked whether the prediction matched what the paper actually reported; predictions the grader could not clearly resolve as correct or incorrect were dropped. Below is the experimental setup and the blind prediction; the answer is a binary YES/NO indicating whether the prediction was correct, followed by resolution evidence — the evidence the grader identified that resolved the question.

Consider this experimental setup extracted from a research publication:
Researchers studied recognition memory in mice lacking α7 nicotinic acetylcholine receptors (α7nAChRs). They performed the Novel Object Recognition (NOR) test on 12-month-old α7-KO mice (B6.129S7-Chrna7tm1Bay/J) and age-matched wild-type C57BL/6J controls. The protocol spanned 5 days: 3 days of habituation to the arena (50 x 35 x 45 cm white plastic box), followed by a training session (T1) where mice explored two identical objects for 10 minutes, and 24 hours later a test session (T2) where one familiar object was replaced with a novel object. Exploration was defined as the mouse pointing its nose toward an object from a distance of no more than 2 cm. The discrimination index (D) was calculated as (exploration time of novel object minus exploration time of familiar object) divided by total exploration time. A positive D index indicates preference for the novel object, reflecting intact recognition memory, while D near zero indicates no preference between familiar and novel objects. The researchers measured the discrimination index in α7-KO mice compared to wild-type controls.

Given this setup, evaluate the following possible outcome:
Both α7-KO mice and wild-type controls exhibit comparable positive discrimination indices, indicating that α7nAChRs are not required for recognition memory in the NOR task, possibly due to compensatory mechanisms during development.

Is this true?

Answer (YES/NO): NO